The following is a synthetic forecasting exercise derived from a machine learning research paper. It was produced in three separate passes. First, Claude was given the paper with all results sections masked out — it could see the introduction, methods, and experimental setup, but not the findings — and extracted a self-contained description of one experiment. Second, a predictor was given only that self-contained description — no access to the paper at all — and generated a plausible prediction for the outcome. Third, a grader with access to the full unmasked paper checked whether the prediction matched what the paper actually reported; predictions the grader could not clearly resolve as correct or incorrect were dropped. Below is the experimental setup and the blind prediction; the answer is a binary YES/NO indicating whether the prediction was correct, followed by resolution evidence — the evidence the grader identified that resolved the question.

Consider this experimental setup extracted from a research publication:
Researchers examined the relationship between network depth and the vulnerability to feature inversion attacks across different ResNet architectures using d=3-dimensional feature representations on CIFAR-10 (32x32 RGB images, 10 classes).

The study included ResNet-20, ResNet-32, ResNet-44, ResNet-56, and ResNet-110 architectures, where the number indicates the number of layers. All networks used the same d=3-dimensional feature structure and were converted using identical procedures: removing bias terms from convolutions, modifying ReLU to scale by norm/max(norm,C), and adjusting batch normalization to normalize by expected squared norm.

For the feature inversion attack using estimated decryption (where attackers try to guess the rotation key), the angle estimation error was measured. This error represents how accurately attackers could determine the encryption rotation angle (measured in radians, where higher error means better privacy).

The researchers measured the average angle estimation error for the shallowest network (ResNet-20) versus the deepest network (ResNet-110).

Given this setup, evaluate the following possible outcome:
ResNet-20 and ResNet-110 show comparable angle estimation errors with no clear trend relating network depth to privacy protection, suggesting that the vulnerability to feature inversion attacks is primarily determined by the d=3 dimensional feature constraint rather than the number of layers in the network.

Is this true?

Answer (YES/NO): YES